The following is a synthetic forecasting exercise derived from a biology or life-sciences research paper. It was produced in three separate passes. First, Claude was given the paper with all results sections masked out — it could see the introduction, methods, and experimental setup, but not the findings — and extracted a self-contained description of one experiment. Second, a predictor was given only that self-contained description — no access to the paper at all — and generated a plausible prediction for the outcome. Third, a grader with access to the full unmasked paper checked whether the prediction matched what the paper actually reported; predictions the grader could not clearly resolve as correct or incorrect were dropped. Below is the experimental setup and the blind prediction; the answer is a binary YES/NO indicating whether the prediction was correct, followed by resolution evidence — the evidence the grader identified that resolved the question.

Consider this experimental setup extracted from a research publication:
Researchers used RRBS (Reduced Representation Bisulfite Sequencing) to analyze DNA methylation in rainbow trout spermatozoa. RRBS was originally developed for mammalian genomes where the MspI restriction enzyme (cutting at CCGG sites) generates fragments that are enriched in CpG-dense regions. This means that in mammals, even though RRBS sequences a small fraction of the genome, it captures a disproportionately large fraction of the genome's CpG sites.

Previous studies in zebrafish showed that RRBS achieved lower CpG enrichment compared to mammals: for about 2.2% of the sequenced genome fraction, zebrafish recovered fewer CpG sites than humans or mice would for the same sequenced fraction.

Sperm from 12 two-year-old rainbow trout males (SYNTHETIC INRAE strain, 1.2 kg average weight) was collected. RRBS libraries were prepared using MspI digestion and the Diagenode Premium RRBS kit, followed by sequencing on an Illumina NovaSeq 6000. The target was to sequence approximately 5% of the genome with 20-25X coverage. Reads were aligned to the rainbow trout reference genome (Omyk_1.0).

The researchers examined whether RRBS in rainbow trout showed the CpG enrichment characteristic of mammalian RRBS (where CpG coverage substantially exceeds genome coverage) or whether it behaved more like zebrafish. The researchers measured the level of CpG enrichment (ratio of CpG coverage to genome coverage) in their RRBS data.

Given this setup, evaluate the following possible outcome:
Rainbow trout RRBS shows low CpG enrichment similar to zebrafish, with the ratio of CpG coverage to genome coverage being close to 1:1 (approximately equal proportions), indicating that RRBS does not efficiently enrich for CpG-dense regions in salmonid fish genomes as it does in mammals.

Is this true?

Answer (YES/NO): NO